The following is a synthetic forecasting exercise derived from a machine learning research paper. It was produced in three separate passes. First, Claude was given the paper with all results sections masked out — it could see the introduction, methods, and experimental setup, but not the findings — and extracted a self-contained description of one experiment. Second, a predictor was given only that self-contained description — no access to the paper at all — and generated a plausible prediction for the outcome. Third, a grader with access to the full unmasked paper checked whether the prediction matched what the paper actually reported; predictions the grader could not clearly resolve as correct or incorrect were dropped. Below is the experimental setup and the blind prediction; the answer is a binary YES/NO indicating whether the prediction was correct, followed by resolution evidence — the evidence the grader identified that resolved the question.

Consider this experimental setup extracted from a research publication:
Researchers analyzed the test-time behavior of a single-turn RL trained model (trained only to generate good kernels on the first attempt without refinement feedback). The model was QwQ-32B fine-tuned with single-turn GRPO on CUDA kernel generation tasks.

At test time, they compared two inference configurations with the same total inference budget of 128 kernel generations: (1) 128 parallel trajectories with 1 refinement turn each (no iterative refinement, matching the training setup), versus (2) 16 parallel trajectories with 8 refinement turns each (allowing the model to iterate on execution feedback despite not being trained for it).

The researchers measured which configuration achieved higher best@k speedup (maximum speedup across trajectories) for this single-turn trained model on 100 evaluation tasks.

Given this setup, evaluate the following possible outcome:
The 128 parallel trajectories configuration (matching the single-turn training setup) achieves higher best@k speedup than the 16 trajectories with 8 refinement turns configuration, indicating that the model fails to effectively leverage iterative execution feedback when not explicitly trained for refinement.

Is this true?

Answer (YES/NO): NO